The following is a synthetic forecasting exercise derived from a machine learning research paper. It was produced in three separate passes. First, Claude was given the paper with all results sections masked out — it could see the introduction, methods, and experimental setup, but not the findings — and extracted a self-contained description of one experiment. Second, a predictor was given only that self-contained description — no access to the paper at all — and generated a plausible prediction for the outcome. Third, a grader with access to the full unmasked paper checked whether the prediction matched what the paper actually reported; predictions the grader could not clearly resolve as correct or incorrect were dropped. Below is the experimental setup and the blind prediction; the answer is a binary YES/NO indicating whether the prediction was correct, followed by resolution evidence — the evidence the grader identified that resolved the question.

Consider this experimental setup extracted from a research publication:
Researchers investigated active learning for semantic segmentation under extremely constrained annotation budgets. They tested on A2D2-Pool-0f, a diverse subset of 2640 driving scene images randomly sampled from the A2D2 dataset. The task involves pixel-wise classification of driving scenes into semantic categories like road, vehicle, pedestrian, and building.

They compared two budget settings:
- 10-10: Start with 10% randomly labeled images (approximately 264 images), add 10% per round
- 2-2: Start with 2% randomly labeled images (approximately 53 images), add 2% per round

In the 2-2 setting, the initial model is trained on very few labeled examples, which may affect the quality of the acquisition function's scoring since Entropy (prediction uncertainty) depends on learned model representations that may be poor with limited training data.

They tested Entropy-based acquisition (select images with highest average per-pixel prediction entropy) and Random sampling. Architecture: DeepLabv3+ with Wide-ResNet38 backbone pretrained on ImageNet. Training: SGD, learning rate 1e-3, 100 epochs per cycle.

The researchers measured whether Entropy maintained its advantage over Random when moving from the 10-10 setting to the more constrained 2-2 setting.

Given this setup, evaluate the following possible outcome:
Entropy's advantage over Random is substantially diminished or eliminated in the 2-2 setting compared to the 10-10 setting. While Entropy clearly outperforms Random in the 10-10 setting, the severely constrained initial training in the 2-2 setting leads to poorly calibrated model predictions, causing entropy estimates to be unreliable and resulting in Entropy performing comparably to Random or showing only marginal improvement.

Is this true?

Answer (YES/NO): NO